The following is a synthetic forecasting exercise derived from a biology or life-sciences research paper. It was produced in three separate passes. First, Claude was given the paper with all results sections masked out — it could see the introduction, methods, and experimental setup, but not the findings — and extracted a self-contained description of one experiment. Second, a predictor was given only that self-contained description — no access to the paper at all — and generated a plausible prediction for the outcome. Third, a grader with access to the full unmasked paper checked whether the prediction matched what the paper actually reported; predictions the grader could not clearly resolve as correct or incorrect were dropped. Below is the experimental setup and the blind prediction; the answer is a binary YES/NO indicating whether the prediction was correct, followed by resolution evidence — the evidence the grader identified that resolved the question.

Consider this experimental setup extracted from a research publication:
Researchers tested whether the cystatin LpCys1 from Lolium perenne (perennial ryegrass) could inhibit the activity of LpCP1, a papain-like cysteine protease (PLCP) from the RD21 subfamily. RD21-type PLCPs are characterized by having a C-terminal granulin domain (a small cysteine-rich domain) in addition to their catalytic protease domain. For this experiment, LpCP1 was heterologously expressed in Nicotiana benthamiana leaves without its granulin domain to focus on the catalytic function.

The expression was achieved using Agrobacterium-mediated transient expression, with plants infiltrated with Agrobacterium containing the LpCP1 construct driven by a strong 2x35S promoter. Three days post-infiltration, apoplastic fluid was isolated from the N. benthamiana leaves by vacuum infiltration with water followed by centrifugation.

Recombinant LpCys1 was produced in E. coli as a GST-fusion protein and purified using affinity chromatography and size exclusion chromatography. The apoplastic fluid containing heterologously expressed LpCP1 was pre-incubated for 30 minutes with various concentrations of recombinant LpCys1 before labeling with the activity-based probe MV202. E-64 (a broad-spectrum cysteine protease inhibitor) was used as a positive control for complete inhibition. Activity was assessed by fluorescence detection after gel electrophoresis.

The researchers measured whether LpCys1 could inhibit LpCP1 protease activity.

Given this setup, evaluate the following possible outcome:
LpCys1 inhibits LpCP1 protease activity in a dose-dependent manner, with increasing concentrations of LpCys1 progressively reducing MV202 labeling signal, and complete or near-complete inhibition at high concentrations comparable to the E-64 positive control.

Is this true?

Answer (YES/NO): NO